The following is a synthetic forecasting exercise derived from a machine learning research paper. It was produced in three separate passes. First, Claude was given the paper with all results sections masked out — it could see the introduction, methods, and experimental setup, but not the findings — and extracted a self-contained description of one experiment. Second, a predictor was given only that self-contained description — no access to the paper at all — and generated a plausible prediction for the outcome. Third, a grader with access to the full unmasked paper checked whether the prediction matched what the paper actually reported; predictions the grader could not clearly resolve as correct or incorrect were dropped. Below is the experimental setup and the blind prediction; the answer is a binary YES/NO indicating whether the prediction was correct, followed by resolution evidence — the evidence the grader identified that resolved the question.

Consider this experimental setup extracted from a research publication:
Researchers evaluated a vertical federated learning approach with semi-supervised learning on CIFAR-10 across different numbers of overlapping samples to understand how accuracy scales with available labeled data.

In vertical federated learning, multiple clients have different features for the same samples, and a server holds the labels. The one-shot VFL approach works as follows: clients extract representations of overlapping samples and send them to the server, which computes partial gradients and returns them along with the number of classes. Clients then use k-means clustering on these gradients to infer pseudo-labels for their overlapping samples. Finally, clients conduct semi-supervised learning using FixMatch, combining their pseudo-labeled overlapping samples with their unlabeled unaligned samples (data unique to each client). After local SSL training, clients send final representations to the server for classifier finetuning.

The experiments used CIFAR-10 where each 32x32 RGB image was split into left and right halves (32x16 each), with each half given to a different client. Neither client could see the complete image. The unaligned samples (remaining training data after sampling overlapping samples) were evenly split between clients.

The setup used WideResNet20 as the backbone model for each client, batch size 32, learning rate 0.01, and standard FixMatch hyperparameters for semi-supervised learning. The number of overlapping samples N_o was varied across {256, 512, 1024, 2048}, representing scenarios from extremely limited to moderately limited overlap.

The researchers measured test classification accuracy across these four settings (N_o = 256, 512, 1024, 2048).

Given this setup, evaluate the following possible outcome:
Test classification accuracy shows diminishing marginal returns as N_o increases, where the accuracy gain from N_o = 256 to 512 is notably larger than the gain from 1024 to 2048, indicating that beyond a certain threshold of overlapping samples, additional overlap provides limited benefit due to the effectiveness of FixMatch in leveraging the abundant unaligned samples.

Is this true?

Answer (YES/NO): NO